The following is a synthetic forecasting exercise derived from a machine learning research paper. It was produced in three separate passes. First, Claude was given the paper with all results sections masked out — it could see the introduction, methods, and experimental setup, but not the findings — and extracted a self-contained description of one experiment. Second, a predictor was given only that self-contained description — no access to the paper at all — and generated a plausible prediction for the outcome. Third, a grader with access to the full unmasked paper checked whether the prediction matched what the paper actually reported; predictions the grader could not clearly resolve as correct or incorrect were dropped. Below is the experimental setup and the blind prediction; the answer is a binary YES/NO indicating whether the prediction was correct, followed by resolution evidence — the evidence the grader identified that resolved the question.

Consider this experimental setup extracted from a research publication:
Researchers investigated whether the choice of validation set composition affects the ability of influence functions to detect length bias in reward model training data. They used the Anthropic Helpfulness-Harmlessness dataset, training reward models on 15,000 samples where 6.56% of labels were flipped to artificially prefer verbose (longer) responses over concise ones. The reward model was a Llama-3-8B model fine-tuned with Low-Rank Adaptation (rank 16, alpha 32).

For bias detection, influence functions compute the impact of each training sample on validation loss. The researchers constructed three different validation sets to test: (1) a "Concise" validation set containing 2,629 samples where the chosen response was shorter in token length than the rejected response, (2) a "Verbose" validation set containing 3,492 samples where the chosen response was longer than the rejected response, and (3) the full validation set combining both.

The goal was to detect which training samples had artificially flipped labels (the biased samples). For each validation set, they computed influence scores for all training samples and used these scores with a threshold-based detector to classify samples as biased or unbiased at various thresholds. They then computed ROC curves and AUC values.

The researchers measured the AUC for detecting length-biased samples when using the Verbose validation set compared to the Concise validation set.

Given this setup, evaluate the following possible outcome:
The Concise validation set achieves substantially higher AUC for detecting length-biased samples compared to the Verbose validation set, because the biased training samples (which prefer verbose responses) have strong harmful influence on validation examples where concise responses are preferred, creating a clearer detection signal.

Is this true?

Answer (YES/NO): YES